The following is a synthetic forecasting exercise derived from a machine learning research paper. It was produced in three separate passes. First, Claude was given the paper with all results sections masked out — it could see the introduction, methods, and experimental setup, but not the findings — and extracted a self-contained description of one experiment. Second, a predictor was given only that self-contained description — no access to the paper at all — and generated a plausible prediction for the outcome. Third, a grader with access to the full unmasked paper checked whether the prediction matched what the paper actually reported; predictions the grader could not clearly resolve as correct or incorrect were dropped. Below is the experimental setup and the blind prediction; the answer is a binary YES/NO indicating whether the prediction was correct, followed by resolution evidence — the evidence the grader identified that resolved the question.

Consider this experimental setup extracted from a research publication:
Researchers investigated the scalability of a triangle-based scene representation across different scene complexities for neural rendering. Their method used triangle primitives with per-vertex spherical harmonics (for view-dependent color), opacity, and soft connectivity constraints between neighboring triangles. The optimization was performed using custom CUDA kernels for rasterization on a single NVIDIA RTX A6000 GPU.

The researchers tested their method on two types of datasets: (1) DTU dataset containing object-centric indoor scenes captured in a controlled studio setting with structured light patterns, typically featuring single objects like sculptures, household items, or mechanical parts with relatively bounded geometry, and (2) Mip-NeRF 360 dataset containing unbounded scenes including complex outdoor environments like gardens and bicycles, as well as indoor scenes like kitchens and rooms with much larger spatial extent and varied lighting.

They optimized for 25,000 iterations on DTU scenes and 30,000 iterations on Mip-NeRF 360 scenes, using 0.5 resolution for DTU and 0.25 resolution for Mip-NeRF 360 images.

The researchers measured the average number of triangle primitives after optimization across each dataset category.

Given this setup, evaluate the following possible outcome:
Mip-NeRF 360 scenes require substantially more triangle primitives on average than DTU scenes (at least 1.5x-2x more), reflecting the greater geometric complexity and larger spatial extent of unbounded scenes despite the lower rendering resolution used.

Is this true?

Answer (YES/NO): YES